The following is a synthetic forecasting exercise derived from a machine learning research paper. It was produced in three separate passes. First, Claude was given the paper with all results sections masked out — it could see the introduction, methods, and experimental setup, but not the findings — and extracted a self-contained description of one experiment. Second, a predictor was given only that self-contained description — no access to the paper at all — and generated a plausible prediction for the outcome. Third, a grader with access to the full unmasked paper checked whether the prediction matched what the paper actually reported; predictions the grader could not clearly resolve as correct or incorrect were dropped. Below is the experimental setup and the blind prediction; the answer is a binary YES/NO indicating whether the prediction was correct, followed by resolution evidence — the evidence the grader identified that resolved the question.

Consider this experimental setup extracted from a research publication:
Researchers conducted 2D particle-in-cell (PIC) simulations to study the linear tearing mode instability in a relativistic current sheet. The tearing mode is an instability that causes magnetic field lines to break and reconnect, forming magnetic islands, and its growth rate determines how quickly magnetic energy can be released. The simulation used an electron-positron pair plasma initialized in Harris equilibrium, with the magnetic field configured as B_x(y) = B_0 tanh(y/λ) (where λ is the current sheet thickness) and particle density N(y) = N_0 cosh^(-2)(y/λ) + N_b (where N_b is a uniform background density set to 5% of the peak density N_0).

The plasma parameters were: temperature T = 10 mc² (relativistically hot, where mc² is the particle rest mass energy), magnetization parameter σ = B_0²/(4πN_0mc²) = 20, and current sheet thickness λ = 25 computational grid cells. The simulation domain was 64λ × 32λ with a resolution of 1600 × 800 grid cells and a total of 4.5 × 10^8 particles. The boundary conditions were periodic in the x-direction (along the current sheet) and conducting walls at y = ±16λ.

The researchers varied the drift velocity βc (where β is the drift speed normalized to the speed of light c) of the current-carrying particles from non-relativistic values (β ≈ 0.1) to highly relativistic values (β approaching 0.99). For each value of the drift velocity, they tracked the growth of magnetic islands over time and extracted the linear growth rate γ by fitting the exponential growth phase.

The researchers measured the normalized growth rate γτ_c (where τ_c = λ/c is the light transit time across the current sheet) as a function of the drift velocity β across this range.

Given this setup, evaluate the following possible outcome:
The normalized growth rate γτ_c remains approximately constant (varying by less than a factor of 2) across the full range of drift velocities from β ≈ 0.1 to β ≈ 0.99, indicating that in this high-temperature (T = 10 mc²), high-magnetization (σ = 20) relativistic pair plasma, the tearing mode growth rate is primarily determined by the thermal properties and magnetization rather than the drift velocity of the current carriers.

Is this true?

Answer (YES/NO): NO